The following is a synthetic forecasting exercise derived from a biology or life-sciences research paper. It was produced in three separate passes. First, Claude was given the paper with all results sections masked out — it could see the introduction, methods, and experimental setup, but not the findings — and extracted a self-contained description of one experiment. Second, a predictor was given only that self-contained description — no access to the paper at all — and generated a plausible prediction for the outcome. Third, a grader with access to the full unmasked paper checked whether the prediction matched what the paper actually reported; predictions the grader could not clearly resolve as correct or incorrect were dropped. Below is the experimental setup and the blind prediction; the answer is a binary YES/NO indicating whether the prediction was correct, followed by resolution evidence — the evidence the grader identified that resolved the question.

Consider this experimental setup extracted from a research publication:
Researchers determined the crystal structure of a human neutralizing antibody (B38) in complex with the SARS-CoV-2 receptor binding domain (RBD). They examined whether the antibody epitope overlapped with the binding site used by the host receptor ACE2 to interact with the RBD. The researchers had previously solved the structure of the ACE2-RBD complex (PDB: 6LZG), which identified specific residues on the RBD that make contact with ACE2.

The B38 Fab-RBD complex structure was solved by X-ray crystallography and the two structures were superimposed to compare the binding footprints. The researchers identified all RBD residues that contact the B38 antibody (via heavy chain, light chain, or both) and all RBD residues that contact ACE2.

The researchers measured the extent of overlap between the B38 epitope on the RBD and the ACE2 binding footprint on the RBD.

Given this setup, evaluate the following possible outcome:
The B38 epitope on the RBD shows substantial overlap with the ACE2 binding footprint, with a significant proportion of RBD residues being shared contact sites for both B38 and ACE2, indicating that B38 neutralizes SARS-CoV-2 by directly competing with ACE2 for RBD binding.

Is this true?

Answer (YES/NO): YES